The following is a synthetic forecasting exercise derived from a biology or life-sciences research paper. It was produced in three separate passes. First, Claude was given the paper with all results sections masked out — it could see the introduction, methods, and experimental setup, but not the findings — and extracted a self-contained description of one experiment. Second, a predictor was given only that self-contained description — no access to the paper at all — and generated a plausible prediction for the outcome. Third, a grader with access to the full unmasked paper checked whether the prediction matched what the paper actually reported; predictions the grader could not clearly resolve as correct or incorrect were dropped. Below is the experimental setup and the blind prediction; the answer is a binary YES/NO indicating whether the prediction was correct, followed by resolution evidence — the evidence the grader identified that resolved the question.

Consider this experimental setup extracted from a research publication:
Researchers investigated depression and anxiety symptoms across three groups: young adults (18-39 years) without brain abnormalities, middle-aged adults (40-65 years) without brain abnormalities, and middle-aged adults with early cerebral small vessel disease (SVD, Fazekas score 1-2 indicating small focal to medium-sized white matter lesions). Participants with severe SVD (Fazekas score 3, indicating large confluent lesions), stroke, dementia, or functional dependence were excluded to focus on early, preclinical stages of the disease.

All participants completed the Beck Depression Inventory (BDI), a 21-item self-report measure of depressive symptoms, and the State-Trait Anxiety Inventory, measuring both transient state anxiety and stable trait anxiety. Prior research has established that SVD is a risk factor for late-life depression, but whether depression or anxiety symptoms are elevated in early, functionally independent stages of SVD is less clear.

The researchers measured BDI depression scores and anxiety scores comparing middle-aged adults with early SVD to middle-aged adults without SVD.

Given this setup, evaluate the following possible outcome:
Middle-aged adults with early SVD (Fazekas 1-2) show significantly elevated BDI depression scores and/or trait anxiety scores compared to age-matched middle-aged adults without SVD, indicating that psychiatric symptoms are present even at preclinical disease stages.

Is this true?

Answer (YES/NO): NO